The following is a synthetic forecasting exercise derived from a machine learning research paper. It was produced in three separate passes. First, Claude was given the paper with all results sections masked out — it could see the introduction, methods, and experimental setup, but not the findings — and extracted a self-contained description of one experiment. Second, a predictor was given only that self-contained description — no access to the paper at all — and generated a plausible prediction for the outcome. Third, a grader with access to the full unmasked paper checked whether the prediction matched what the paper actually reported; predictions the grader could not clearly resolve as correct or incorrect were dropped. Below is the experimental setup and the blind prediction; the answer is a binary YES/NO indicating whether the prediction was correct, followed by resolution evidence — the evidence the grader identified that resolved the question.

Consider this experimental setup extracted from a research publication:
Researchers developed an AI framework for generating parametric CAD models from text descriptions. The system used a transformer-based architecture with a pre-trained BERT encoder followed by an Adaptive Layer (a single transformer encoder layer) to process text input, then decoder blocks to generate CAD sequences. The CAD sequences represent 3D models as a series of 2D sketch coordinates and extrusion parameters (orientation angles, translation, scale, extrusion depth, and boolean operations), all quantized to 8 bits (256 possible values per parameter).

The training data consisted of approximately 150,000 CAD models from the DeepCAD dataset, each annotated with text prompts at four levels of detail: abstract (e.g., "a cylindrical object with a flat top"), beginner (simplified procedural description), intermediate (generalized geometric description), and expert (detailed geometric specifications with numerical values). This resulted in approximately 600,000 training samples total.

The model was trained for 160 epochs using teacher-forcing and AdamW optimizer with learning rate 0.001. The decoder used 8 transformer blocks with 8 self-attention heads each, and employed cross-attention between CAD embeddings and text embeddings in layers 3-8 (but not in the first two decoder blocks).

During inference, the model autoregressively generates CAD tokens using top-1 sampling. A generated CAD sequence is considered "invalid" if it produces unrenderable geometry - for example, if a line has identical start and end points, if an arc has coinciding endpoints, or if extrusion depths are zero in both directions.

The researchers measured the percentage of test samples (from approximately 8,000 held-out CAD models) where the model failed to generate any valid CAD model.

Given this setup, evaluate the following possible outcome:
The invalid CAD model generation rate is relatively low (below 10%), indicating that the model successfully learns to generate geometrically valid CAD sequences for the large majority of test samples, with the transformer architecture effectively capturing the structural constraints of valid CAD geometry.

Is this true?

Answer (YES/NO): YES